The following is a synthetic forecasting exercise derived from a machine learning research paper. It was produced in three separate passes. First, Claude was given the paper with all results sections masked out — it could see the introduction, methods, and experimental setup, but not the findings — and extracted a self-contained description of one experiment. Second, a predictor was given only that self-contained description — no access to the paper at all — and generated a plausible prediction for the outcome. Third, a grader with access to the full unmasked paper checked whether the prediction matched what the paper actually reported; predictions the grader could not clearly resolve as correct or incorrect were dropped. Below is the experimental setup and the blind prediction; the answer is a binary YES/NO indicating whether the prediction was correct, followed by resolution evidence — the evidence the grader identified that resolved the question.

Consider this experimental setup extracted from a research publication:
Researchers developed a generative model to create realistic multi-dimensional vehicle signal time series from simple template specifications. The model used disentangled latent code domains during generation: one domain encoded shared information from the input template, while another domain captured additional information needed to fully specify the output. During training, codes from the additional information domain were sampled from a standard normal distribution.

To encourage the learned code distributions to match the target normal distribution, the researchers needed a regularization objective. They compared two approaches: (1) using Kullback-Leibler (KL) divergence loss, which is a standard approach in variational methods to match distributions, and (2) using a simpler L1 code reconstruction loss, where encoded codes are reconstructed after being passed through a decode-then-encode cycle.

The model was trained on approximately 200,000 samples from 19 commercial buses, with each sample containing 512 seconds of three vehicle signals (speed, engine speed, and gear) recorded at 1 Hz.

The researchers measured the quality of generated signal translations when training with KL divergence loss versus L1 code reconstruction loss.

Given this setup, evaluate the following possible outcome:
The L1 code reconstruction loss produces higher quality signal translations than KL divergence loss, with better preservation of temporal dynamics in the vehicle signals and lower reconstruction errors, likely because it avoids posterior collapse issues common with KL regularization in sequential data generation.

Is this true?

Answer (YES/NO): NO